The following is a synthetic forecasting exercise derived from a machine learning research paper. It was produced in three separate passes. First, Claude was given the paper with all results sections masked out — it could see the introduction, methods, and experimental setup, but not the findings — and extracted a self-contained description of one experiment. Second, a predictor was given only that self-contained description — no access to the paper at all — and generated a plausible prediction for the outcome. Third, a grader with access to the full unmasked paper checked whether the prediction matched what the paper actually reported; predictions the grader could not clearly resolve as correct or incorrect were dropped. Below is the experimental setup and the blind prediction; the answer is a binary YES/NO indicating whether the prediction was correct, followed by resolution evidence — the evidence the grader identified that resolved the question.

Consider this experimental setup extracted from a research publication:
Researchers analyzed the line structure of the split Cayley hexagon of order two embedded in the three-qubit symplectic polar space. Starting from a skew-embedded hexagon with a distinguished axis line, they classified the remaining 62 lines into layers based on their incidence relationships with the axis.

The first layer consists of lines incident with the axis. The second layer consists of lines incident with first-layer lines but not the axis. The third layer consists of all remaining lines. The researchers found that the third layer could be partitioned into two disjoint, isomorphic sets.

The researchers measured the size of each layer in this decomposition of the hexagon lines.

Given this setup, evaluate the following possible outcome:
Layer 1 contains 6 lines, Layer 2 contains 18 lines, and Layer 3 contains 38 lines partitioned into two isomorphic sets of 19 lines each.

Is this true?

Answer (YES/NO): NO